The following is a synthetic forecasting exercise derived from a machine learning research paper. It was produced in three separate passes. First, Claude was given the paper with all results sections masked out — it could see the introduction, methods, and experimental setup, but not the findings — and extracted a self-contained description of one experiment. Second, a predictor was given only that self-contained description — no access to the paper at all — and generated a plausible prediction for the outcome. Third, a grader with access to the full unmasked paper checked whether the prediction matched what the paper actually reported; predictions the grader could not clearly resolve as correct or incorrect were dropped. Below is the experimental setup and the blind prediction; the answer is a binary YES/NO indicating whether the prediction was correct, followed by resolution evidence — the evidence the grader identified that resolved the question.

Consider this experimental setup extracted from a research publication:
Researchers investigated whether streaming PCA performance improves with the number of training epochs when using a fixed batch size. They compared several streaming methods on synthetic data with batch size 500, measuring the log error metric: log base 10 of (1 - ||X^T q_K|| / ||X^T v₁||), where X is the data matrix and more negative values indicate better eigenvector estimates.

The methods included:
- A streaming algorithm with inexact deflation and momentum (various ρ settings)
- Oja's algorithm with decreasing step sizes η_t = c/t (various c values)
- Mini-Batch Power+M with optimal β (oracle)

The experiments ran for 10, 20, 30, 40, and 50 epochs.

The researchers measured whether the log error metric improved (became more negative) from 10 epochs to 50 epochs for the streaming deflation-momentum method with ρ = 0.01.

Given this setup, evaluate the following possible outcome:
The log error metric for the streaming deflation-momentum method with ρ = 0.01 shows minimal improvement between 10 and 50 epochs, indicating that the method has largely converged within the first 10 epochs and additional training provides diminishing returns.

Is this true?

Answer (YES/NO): NO